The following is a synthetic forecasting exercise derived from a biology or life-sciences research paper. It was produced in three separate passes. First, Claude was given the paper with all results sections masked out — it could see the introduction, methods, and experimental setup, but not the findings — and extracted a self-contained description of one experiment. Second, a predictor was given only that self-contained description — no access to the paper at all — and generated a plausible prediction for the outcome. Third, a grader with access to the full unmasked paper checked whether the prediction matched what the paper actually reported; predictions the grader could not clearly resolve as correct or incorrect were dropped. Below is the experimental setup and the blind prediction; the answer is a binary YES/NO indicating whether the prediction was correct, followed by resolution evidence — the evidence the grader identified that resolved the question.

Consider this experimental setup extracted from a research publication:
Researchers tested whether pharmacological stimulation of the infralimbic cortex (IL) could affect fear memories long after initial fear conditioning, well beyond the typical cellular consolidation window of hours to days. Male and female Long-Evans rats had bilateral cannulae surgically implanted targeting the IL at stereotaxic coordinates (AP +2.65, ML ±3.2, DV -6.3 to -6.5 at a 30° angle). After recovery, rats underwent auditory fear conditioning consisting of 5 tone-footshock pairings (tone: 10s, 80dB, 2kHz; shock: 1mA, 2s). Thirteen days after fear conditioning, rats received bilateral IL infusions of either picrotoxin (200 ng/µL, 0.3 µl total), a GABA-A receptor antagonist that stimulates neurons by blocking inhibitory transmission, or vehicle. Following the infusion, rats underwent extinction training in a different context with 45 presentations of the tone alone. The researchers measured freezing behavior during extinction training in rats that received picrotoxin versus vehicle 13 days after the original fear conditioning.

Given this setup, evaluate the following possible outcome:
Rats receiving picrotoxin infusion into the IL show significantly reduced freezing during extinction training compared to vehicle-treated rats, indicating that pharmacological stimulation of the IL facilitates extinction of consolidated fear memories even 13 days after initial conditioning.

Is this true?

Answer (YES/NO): YES